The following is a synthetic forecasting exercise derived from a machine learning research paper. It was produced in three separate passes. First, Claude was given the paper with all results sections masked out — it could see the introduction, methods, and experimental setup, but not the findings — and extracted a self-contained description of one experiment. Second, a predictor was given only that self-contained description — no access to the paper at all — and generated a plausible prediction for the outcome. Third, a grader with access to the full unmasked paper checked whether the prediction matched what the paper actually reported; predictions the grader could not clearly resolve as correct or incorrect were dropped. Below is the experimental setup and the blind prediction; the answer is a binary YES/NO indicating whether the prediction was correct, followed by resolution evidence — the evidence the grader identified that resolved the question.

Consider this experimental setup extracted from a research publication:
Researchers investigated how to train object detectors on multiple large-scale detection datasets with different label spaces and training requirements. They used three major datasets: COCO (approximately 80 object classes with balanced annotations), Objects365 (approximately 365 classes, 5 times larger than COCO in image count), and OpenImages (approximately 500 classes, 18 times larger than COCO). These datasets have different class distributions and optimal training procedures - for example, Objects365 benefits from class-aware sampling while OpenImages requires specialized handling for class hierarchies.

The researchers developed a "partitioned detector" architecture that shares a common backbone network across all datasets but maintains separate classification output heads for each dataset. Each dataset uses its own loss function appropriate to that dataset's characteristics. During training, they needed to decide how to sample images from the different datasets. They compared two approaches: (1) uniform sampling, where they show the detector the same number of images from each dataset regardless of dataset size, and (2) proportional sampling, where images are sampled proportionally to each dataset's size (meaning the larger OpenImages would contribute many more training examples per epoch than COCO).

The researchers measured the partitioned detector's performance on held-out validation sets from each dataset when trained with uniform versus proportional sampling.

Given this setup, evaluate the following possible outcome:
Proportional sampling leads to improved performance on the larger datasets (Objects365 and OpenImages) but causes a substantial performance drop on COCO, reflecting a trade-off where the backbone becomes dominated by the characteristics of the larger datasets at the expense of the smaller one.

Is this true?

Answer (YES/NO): NO